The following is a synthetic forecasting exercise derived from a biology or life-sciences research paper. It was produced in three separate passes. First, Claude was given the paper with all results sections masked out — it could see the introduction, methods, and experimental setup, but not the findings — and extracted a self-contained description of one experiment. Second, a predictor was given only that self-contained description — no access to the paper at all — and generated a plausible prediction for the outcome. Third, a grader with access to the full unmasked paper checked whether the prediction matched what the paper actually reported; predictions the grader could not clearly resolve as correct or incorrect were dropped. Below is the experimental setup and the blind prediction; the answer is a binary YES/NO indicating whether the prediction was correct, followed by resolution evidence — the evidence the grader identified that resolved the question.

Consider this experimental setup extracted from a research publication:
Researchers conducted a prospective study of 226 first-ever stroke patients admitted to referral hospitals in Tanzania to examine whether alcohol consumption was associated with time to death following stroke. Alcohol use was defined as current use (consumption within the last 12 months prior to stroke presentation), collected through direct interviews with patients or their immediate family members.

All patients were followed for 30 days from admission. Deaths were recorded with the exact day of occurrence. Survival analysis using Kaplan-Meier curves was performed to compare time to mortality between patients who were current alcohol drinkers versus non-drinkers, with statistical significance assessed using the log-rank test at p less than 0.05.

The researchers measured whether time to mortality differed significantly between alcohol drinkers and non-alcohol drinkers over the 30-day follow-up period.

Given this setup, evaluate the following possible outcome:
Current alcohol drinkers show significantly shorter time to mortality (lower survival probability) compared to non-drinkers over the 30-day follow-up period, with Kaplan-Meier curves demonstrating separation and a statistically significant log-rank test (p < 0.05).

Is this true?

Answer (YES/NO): YES